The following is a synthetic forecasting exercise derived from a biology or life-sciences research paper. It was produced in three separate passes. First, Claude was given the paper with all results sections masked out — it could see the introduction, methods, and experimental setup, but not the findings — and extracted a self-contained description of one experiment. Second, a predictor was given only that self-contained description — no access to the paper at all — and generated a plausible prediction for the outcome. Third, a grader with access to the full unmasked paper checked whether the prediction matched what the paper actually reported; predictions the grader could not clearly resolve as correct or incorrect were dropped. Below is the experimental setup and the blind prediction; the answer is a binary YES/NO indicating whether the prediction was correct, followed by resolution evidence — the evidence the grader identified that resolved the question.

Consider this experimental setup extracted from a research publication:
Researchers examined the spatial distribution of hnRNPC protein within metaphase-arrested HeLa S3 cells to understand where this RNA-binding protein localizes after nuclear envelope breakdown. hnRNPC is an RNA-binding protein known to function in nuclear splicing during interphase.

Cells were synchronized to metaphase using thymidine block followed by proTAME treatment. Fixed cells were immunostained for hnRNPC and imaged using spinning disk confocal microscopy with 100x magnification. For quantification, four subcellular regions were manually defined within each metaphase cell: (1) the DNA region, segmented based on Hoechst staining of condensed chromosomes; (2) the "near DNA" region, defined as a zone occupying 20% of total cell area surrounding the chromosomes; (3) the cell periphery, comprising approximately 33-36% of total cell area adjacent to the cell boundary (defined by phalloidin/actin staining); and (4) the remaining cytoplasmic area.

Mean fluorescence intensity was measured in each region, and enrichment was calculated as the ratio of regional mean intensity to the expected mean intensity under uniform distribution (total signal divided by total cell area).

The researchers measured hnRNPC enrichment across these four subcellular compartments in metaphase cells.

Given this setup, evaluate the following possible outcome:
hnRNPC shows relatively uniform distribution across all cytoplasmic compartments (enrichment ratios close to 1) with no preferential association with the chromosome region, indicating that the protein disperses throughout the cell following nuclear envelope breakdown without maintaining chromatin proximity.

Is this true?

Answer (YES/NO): NO